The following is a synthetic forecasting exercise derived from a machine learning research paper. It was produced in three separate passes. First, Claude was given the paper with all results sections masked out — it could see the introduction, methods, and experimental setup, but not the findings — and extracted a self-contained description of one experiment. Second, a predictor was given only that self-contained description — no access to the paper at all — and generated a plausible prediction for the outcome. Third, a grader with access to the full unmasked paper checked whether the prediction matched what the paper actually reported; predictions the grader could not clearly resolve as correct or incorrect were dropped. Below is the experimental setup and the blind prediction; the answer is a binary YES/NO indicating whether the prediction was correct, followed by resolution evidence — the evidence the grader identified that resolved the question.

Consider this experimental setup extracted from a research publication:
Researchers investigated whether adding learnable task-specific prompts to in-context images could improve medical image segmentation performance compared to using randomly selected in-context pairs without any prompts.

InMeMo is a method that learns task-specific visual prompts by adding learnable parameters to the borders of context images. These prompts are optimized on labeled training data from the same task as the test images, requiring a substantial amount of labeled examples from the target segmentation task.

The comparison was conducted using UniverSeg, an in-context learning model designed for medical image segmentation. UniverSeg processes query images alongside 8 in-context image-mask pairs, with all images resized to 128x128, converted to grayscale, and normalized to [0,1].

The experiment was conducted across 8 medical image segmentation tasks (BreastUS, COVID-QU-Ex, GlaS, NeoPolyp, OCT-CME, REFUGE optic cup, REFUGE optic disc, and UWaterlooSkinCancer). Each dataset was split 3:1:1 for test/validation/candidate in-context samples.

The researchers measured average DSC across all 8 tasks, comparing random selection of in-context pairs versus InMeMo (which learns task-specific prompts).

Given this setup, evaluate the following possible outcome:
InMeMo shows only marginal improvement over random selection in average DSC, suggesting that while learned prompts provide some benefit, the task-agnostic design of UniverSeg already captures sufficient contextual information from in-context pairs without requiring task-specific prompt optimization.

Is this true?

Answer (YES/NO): NO